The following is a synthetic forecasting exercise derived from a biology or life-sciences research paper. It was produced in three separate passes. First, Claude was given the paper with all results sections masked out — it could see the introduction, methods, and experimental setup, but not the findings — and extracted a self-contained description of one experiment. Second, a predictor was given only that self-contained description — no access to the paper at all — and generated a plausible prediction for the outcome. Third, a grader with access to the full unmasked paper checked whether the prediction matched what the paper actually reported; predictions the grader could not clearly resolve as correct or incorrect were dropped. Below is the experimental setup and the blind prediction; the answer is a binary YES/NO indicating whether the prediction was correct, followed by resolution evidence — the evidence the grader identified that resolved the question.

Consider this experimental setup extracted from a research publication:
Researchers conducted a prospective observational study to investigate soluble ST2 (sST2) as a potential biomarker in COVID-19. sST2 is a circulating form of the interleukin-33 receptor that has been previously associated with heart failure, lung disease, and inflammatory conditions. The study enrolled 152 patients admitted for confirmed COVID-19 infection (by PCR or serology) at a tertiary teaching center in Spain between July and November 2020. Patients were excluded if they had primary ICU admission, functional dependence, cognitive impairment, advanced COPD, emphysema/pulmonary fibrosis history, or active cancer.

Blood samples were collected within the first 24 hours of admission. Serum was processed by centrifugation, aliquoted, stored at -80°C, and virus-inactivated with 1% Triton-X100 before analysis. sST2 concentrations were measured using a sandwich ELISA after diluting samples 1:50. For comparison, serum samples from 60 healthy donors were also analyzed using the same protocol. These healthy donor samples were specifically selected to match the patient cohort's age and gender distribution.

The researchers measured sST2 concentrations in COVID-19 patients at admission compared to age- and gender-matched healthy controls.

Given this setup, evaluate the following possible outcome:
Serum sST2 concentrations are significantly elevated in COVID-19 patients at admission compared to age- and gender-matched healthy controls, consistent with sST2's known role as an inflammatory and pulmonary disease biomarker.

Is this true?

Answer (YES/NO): YES